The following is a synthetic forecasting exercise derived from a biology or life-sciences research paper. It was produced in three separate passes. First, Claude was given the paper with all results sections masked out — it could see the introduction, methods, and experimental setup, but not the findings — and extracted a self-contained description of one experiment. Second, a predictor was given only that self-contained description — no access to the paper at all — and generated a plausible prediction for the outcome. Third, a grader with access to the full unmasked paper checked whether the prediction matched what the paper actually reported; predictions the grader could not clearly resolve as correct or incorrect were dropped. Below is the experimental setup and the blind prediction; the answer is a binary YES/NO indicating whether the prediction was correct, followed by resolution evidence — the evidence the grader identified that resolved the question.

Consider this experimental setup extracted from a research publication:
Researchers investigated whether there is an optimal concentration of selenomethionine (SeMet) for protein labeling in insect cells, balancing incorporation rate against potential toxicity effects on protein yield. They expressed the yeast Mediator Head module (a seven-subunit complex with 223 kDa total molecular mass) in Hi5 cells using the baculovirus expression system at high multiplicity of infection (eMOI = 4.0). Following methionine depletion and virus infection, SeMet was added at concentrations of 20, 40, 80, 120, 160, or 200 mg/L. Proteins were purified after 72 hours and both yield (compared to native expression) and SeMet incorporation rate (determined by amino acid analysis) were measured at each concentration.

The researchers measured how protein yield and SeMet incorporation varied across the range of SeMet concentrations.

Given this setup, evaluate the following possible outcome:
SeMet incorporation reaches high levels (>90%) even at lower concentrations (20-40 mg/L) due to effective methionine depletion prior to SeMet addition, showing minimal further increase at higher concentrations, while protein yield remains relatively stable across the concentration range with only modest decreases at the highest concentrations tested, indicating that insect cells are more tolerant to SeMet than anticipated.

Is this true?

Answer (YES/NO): NO